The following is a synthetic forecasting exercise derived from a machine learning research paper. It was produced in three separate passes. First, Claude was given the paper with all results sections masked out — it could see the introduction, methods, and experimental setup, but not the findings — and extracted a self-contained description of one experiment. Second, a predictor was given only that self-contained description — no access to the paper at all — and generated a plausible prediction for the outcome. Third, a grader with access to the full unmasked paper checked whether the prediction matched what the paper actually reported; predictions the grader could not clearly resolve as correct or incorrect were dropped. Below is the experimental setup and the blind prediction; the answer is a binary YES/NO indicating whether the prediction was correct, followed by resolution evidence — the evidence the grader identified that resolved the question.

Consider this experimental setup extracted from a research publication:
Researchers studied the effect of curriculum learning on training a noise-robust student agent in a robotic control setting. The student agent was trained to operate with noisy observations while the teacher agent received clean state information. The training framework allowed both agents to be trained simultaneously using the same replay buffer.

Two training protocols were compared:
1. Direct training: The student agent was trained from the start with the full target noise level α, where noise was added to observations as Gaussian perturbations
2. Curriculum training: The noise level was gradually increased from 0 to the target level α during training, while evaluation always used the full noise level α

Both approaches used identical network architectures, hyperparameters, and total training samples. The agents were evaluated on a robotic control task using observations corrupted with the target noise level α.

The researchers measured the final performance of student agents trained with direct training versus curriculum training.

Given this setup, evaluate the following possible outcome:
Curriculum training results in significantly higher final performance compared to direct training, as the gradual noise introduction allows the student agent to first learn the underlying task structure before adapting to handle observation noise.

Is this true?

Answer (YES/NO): YES